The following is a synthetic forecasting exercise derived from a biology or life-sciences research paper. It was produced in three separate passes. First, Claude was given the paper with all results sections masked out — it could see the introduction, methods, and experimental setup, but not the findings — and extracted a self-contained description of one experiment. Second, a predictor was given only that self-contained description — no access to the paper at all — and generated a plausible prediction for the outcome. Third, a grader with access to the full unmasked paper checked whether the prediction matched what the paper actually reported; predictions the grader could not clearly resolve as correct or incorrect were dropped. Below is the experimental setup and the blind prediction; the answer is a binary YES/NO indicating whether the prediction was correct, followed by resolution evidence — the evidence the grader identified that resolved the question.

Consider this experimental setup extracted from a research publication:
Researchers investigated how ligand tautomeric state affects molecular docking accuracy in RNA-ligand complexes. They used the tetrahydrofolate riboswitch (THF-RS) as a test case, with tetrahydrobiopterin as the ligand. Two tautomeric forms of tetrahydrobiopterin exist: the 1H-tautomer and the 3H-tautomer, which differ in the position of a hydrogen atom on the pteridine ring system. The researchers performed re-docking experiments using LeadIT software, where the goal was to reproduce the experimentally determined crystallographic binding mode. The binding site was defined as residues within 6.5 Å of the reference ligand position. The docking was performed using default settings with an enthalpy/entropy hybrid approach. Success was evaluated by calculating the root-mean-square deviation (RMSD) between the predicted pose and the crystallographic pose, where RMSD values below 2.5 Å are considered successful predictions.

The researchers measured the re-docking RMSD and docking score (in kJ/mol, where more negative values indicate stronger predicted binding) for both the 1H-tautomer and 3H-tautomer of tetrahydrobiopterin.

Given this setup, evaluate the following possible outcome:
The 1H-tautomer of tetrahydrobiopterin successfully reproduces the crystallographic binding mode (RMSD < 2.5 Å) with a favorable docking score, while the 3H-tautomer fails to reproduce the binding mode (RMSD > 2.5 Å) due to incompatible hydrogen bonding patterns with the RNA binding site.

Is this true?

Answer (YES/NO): NO